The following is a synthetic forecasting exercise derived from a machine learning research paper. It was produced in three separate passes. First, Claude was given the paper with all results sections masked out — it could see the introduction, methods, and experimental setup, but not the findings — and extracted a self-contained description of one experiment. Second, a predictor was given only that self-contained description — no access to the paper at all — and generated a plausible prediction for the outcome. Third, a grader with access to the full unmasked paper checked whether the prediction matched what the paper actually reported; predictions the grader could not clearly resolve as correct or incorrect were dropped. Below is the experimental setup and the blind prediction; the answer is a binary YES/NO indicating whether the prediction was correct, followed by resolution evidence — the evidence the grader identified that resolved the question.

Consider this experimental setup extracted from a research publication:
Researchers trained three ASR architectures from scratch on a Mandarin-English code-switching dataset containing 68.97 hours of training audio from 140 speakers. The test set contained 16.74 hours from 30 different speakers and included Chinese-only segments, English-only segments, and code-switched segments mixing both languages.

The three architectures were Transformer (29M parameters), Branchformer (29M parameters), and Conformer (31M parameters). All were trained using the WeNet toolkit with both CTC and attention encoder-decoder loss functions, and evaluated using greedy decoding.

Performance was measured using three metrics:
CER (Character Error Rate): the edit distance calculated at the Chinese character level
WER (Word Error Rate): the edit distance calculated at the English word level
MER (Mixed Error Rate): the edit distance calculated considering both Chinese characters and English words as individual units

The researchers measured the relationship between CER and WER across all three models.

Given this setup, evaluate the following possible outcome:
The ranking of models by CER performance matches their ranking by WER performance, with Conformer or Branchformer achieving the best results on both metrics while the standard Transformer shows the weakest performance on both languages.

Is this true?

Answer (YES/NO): YES